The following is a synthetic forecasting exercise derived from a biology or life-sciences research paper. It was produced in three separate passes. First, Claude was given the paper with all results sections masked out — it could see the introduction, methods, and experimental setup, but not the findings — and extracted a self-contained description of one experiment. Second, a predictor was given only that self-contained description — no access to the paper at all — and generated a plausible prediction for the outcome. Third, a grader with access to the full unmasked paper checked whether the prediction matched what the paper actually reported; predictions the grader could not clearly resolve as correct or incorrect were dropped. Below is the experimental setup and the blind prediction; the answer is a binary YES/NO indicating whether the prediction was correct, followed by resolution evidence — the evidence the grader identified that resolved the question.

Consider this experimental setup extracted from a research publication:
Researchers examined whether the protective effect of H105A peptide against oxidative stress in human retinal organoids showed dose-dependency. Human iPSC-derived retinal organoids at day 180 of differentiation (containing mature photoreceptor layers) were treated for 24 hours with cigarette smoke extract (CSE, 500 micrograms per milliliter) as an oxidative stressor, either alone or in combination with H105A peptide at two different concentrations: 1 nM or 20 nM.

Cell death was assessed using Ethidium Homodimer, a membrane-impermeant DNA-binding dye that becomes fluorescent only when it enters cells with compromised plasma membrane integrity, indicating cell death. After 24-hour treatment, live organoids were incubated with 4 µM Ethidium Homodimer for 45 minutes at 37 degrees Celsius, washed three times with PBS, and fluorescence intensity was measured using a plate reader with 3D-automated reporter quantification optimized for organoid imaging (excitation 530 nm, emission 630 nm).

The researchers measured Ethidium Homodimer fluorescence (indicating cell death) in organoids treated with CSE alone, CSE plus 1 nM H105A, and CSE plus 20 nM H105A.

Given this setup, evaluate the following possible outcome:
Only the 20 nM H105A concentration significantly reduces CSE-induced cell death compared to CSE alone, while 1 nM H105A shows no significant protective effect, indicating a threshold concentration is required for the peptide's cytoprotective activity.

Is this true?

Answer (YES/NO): NO